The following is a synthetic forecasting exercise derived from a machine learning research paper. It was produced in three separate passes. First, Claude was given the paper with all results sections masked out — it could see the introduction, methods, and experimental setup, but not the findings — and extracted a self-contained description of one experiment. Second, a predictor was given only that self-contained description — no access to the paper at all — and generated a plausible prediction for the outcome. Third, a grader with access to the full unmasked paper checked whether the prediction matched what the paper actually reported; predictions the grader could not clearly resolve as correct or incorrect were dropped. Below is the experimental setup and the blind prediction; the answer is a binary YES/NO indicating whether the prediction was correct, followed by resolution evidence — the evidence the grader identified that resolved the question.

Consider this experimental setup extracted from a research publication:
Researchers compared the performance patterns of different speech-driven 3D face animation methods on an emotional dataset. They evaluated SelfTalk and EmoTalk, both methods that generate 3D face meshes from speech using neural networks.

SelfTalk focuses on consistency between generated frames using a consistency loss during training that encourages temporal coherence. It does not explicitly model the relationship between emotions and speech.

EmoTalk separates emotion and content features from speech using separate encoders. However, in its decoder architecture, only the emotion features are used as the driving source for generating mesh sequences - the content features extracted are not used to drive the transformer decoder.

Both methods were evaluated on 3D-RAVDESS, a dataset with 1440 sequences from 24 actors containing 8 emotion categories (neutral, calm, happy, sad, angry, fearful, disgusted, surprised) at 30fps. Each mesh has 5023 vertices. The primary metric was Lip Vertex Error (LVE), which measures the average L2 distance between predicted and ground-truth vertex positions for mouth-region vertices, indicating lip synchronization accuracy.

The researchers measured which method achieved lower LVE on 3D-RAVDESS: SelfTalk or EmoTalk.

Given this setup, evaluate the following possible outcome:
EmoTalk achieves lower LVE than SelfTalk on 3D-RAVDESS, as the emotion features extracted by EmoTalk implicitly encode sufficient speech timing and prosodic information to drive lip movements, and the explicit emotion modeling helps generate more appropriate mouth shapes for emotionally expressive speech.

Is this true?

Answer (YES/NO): NO